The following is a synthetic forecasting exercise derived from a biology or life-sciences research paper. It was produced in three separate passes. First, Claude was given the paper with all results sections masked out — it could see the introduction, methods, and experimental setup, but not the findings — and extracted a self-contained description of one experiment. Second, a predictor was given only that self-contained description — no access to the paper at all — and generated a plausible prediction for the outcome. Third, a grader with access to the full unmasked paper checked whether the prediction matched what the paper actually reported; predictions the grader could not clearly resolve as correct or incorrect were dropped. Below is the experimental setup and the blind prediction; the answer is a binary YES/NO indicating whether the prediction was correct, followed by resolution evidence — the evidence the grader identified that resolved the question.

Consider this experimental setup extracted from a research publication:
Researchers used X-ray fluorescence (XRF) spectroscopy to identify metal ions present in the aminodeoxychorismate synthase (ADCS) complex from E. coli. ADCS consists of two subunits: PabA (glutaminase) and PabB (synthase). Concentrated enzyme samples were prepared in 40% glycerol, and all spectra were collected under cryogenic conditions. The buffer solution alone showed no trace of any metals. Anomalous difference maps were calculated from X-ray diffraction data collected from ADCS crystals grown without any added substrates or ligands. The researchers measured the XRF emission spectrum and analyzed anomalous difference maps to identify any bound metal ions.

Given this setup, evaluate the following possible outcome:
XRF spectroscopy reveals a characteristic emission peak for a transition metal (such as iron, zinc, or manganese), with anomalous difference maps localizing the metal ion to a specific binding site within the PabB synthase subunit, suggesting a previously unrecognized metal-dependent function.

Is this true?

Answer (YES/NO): NO